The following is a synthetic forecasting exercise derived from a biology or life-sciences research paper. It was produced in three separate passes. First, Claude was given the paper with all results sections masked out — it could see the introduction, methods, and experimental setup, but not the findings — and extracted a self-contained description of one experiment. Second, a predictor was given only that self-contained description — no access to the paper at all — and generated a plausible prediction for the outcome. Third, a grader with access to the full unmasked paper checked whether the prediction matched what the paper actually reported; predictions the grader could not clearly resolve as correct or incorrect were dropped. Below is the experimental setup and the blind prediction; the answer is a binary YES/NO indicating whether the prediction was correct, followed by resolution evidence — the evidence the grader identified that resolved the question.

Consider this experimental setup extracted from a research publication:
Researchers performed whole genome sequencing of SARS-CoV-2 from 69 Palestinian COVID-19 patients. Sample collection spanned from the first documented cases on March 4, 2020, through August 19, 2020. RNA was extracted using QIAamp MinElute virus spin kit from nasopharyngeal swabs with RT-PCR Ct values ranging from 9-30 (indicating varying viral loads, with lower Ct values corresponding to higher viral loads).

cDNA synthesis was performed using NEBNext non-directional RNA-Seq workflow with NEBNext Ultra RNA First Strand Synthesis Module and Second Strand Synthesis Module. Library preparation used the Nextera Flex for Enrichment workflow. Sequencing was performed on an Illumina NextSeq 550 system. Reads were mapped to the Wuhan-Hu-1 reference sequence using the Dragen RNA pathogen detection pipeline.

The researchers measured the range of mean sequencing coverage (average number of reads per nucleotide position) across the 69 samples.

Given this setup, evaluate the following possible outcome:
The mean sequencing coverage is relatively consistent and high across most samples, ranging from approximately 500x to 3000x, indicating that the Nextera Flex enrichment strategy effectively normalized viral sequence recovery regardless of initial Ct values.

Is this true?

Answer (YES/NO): NO